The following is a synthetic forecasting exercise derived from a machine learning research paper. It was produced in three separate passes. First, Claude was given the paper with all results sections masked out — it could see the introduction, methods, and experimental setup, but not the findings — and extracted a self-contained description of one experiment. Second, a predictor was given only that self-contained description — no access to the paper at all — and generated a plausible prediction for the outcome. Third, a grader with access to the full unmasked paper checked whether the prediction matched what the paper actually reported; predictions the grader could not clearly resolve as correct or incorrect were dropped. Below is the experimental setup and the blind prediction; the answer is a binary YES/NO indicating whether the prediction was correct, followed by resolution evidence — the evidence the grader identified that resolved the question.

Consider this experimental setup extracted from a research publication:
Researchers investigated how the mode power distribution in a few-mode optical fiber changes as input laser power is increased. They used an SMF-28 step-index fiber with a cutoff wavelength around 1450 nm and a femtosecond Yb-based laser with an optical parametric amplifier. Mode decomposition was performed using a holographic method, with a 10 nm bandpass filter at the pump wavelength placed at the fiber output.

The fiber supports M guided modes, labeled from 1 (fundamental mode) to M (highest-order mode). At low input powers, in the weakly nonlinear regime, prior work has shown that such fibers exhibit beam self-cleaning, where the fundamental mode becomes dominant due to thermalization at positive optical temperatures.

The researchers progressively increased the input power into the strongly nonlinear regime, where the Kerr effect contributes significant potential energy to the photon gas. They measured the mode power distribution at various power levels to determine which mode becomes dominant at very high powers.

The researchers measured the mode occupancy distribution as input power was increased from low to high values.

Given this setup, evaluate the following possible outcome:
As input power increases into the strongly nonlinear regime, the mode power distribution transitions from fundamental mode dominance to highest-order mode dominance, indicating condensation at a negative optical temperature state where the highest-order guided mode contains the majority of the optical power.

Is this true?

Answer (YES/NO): YES